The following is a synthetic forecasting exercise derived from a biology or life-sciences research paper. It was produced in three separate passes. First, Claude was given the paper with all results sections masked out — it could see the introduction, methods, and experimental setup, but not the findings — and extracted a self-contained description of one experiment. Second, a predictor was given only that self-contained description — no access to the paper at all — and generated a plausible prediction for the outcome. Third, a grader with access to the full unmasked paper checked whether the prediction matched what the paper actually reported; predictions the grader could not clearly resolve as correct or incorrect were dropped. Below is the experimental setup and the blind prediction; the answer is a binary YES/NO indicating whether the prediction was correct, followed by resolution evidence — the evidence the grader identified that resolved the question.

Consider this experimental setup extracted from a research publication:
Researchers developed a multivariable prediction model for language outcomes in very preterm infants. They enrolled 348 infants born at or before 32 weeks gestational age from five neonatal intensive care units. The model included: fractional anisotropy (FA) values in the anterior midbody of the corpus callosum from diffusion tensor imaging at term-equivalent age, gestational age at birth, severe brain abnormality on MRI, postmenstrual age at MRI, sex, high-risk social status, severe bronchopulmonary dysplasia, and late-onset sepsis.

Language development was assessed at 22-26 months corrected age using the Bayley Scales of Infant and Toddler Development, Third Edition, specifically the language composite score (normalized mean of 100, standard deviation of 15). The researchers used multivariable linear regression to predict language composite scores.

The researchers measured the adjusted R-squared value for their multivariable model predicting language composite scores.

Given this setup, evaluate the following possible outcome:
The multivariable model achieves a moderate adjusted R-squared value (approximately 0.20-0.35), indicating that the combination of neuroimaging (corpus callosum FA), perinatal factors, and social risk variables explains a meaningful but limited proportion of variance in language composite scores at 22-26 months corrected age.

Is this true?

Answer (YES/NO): NO